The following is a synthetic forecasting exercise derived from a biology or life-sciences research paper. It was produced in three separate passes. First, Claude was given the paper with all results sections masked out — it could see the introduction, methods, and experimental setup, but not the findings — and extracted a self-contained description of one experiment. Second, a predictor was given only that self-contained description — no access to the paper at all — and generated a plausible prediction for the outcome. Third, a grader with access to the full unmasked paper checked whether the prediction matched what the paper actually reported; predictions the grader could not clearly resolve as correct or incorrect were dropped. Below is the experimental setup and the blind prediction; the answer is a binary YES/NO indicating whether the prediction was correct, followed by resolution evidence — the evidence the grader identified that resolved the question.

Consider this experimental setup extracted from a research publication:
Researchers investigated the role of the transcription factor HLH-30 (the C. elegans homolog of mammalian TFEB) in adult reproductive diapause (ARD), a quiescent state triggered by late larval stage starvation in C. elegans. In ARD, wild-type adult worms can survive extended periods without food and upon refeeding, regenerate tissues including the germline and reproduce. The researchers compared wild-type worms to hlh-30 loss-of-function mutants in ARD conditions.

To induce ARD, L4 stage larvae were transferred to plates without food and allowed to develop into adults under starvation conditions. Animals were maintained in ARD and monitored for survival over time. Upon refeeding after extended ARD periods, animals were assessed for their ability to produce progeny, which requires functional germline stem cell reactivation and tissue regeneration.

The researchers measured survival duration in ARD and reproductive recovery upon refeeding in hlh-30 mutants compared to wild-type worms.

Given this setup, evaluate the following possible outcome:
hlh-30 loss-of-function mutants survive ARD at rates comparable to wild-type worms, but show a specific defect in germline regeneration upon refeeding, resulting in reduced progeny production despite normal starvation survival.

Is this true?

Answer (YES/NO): NO